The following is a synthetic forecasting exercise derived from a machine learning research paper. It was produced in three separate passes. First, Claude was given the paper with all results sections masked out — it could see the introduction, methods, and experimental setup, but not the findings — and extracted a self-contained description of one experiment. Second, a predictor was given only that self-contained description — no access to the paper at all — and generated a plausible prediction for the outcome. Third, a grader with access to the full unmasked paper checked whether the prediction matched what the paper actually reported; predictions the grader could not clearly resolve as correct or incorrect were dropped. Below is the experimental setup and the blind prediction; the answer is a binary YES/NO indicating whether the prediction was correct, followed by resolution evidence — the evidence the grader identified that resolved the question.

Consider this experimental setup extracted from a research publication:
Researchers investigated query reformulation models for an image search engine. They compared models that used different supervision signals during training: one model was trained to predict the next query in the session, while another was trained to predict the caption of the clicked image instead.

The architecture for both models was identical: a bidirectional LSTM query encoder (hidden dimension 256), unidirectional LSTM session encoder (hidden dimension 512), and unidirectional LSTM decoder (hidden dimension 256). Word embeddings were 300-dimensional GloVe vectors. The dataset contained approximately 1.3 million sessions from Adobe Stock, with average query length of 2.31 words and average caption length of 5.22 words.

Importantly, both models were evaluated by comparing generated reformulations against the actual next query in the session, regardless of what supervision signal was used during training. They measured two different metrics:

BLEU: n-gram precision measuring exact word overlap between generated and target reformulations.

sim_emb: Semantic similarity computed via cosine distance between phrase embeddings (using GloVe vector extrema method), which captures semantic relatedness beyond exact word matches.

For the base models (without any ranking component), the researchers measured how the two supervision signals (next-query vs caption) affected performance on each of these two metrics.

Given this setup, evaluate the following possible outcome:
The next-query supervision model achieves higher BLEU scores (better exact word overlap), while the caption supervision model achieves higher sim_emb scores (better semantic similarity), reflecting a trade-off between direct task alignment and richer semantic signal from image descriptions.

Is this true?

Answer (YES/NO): NO